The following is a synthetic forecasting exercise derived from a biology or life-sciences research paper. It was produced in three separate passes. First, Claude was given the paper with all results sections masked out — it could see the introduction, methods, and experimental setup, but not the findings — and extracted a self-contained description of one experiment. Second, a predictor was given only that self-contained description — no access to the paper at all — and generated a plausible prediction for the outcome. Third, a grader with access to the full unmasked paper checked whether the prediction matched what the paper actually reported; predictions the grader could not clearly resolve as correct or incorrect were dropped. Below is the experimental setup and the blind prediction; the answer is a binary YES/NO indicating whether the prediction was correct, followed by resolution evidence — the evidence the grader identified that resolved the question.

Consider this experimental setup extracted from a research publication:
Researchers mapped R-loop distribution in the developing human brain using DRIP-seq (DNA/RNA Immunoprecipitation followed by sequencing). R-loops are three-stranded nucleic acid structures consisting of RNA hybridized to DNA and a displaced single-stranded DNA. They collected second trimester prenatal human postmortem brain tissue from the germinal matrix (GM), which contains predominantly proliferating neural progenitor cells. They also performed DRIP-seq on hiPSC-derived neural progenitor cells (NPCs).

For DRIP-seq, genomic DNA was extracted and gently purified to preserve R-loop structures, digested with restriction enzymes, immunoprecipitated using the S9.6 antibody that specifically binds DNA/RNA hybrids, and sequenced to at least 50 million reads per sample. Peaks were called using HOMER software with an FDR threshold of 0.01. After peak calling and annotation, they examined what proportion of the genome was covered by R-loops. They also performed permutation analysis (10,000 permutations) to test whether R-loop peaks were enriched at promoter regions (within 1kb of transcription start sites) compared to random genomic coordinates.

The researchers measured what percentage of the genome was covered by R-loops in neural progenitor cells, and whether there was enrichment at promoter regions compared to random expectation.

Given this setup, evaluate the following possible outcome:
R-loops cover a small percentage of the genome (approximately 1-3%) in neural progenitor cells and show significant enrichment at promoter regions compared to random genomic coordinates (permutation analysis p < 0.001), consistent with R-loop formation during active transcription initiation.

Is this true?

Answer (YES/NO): YES